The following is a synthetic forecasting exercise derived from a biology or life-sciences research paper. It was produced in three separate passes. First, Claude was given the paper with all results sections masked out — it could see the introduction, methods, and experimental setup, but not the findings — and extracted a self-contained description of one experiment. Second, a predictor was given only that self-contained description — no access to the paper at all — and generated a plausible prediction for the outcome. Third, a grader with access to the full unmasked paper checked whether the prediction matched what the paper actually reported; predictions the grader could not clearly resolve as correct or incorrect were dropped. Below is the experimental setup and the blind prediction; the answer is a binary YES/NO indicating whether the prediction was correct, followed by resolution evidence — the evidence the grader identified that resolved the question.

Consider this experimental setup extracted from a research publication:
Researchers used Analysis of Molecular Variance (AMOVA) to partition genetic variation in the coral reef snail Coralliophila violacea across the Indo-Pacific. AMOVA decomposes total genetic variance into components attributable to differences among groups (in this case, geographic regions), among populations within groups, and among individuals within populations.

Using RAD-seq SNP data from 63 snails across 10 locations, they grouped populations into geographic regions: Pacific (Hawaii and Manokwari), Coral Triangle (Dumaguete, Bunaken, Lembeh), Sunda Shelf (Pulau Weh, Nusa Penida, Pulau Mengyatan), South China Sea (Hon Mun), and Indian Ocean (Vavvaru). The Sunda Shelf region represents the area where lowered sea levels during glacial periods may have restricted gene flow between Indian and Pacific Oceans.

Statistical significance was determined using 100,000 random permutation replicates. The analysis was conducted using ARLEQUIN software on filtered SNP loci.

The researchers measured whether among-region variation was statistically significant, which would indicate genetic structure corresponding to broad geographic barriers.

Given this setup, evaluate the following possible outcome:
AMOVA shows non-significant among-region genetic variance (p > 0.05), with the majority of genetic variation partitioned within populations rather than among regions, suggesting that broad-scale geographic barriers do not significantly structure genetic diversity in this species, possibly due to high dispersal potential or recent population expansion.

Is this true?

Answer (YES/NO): NO